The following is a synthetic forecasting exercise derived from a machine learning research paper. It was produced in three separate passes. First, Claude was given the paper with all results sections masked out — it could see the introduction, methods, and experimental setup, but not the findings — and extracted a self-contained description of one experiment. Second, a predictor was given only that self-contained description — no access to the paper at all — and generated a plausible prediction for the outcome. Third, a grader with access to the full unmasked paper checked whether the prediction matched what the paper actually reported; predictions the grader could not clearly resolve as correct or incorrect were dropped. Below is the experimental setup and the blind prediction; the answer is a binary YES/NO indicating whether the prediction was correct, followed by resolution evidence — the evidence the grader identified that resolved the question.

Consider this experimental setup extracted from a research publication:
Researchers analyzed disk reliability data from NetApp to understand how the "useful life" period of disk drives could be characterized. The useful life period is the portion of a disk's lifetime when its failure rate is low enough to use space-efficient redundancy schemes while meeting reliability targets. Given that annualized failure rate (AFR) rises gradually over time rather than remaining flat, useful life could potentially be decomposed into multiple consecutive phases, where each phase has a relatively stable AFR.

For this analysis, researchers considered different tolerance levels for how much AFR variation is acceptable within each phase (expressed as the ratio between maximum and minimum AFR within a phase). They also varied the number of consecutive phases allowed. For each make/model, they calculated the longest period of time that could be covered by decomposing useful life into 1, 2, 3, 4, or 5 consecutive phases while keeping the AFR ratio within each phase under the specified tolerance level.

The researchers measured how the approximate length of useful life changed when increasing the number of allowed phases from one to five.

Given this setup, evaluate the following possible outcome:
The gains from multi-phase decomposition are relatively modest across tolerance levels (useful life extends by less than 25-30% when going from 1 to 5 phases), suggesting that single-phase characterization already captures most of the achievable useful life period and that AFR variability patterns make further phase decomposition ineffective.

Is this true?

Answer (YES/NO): NO